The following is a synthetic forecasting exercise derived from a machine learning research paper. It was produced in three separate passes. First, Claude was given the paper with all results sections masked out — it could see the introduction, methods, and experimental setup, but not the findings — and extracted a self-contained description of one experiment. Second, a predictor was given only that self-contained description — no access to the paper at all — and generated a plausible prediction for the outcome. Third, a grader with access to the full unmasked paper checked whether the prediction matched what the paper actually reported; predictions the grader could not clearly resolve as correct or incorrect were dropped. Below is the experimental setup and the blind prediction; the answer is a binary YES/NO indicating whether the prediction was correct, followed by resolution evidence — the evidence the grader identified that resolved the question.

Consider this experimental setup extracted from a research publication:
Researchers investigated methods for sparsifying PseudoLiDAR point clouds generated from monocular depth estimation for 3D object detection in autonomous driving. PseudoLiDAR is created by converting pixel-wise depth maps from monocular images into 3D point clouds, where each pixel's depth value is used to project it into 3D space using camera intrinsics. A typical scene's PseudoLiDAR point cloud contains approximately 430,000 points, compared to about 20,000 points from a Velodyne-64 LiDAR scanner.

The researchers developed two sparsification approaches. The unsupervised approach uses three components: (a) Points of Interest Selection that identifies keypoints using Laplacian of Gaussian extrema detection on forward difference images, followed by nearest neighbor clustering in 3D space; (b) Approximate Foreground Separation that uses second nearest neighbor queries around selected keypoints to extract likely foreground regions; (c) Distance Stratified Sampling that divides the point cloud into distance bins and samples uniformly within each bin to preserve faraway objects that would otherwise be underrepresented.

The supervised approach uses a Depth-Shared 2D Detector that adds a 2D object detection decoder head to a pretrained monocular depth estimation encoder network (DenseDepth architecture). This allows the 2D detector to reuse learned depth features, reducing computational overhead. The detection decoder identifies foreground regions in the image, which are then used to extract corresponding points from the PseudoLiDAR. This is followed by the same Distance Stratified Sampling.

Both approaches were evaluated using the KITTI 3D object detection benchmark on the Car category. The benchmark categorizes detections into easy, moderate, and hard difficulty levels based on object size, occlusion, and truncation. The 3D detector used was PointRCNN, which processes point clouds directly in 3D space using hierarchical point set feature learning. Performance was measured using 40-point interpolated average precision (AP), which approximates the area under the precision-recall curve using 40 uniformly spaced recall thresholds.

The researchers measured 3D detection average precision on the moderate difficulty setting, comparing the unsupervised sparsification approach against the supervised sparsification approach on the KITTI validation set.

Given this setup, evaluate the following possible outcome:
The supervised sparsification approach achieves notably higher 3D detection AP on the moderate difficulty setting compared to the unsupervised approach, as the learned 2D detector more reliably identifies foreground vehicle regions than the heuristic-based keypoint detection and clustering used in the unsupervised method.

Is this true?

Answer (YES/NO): NO